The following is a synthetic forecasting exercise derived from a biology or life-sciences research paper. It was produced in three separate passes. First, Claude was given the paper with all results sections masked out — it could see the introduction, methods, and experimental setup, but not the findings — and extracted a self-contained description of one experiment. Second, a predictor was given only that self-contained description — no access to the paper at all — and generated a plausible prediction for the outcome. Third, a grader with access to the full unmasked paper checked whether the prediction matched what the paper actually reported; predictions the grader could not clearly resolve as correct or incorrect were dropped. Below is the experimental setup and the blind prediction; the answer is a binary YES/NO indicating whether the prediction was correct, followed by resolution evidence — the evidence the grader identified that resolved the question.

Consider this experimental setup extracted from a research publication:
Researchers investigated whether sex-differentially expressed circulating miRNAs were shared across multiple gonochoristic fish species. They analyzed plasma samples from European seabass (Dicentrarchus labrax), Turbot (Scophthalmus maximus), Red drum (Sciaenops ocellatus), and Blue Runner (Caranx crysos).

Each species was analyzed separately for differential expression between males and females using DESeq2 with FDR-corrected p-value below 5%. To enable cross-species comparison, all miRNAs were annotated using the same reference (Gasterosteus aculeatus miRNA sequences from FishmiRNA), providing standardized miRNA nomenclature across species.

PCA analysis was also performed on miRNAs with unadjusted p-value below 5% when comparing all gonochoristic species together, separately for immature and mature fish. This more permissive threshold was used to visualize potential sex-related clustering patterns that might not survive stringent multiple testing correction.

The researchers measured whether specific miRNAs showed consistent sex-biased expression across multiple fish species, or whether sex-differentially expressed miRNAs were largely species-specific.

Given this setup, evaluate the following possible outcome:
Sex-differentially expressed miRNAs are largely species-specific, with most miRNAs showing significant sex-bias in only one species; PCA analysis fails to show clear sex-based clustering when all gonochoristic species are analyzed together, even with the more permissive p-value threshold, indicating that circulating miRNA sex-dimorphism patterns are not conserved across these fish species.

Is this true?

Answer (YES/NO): NO